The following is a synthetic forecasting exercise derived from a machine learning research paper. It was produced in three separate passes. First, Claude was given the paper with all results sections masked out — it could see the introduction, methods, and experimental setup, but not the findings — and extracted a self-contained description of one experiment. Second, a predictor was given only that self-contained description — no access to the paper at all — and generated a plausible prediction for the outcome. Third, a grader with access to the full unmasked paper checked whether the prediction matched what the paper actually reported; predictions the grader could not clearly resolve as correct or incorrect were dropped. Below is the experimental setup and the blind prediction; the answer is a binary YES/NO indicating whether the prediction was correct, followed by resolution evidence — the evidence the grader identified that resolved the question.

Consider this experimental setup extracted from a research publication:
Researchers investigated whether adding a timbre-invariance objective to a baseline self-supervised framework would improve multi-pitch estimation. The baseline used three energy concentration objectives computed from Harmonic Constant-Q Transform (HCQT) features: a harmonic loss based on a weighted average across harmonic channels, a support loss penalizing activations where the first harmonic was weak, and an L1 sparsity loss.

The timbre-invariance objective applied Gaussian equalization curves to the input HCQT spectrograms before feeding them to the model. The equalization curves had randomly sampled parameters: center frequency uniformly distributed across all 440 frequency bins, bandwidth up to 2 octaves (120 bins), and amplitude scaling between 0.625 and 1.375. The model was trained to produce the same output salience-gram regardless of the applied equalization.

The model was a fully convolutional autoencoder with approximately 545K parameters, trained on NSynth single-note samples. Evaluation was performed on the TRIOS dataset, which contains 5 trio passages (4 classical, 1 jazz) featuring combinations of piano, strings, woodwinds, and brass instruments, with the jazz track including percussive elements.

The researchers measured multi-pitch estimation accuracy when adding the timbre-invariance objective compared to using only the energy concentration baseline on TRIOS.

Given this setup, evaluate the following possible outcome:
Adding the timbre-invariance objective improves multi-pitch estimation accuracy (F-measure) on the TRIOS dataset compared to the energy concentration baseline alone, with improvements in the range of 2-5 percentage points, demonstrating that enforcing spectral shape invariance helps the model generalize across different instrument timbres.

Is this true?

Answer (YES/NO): YES